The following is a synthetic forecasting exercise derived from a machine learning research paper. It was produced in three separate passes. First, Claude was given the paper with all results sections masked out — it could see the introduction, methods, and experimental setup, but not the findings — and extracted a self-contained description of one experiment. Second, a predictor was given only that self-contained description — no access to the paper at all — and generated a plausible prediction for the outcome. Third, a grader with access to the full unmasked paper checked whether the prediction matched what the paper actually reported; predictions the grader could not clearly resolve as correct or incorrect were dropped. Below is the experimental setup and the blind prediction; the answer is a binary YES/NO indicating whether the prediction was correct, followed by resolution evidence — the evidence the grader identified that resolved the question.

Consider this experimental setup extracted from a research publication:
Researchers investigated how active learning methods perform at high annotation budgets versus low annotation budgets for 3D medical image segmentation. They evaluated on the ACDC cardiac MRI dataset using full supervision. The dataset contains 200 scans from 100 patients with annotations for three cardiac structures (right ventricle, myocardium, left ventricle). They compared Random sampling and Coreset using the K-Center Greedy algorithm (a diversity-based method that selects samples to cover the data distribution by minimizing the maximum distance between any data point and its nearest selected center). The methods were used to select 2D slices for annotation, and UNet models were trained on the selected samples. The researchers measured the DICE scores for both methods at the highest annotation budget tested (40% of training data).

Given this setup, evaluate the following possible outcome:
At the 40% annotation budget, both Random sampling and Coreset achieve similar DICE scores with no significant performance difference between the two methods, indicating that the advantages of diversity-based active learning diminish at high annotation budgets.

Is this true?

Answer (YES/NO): YES